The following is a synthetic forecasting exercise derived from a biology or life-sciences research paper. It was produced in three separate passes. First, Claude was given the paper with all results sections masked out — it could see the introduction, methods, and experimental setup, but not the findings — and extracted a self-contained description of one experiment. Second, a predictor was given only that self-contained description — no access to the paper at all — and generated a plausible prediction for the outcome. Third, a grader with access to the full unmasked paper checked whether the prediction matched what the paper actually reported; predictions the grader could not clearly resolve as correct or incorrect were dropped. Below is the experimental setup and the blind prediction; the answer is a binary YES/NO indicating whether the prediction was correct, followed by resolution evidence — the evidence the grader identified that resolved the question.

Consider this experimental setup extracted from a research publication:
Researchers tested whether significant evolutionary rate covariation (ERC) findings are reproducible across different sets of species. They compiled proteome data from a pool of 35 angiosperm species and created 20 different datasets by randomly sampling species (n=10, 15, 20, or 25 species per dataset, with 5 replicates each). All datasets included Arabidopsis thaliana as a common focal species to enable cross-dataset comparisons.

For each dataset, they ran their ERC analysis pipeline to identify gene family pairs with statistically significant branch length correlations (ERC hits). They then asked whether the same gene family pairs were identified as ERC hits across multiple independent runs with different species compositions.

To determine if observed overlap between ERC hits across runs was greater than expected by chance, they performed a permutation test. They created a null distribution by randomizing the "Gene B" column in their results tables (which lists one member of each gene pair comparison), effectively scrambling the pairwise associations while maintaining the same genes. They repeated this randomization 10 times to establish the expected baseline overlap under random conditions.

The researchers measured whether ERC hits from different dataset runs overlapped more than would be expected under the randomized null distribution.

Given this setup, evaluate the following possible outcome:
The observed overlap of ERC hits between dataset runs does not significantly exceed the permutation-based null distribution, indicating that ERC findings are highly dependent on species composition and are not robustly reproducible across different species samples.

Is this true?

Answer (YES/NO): NO